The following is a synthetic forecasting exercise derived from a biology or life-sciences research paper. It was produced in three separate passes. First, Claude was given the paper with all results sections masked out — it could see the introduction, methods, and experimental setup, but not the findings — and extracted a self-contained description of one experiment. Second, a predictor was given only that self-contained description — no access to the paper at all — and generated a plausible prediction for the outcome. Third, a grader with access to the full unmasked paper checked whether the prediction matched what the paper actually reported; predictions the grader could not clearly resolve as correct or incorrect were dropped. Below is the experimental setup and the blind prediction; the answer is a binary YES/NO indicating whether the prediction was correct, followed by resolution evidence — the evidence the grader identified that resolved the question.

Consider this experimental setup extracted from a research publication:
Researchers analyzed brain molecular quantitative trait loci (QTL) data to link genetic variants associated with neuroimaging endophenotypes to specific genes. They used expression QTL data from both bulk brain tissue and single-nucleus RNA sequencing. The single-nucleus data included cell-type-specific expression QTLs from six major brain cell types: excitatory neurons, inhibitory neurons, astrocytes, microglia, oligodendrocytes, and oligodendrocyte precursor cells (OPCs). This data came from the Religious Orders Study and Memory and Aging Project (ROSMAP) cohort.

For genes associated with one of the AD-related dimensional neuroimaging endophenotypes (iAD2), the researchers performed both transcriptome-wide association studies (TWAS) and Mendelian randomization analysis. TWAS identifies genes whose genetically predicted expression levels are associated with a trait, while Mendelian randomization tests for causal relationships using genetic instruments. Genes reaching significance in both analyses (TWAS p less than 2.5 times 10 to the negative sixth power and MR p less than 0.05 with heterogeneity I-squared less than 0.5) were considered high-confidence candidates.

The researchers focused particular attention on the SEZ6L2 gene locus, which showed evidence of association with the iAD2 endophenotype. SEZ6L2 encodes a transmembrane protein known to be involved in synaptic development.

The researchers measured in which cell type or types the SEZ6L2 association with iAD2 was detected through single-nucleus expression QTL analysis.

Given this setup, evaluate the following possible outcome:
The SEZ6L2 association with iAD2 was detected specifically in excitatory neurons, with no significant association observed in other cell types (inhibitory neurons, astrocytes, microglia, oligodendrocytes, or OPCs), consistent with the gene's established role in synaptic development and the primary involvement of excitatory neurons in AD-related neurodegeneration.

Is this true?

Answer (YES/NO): NO